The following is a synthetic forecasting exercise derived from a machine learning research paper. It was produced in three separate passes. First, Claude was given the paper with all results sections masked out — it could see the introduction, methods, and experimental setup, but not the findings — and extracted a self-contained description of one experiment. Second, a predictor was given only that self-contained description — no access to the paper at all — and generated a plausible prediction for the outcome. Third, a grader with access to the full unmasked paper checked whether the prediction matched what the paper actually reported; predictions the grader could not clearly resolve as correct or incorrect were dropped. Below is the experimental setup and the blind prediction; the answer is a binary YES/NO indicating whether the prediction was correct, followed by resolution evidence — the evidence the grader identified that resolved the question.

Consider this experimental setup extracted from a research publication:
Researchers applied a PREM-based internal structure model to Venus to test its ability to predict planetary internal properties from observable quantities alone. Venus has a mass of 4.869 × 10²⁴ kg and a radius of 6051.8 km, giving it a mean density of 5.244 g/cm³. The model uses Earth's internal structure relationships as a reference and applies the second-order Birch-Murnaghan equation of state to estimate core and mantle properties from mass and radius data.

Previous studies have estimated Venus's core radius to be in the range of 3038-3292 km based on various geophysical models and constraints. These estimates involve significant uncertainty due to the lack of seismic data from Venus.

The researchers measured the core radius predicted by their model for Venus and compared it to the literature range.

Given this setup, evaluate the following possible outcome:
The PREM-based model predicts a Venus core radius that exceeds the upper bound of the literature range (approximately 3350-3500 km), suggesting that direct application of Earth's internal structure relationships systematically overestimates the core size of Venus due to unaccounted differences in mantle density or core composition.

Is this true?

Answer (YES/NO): NO